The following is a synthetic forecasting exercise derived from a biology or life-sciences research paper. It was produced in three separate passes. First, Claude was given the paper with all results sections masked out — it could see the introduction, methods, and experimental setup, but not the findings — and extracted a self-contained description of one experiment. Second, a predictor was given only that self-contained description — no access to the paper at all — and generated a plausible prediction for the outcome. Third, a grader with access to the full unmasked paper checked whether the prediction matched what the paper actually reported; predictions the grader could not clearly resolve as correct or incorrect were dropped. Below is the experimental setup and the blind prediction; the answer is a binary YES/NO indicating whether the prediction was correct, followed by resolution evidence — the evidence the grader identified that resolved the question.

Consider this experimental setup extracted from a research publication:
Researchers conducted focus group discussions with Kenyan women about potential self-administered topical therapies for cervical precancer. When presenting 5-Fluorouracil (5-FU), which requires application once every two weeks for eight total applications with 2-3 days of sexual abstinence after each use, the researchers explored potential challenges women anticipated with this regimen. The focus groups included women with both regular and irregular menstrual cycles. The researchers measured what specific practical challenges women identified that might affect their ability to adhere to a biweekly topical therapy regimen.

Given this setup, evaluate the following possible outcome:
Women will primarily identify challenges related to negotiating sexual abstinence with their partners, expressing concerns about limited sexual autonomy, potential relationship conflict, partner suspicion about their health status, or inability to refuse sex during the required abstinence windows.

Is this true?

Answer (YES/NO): YES